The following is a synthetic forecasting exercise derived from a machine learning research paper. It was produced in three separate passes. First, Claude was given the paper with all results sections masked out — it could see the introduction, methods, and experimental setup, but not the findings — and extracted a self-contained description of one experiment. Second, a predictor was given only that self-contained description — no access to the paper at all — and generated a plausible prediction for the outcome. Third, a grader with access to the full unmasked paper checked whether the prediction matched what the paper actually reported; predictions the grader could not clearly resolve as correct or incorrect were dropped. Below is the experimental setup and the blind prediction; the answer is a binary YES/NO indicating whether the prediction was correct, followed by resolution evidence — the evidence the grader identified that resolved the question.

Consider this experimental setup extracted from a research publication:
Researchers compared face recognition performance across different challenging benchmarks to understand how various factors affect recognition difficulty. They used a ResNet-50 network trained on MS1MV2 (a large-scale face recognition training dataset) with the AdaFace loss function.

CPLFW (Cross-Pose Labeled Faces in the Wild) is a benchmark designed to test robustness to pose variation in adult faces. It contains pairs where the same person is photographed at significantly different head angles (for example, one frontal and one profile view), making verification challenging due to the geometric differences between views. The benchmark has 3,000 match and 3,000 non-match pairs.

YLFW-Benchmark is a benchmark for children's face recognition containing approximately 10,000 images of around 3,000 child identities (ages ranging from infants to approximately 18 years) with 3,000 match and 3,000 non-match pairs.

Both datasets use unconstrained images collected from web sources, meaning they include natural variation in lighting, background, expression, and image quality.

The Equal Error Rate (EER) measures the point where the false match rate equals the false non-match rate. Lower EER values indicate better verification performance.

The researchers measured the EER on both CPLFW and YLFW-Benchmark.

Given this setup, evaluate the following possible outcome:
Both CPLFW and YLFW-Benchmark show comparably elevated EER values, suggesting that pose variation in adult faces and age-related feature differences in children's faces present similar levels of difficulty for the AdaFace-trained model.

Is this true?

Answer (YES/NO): NO